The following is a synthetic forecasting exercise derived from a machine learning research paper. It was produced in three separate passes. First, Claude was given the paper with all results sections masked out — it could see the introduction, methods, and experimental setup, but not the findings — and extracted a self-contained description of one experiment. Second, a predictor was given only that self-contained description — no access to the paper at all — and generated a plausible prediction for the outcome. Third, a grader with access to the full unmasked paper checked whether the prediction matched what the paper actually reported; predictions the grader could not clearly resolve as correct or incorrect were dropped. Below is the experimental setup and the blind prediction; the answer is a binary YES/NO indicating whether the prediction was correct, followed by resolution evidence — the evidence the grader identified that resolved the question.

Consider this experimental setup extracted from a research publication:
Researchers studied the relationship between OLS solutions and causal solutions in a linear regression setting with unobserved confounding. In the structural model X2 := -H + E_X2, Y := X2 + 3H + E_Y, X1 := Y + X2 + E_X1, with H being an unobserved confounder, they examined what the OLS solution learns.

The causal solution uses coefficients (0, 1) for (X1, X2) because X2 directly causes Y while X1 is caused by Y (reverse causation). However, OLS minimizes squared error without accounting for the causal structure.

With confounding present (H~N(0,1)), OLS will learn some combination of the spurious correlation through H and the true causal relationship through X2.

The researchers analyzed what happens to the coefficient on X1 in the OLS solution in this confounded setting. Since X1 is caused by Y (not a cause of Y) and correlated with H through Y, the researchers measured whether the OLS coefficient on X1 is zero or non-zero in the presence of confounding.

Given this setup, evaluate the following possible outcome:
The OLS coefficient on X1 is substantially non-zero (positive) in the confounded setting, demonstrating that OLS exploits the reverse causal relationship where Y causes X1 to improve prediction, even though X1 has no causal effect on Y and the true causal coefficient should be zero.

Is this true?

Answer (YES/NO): YES